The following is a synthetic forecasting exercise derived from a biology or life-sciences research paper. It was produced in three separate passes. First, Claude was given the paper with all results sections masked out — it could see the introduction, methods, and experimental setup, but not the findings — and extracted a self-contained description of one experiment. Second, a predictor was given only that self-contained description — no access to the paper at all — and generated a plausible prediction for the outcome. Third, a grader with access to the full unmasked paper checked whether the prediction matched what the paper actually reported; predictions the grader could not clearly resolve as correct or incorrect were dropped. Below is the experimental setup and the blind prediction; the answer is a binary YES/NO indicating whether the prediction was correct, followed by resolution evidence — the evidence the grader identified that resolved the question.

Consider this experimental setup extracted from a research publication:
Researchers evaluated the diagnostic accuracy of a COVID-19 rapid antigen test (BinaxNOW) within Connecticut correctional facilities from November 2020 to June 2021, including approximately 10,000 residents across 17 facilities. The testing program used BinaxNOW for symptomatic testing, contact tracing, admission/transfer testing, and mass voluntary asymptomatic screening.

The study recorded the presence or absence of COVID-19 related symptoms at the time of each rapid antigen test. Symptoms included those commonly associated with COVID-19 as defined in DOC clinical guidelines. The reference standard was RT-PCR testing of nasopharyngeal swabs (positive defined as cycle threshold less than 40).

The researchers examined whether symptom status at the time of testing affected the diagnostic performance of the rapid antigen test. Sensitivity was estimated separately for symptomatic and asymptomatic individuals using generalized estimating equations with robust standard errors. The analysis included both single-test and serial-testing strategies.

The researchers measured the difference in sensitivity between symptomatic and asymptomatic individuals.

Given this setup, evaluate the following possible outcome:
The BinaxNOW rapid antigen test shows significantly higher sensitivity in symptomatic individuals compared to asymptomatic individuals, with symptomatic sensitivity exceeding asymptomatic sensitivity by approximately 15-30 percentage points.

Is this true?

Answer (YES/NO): NO